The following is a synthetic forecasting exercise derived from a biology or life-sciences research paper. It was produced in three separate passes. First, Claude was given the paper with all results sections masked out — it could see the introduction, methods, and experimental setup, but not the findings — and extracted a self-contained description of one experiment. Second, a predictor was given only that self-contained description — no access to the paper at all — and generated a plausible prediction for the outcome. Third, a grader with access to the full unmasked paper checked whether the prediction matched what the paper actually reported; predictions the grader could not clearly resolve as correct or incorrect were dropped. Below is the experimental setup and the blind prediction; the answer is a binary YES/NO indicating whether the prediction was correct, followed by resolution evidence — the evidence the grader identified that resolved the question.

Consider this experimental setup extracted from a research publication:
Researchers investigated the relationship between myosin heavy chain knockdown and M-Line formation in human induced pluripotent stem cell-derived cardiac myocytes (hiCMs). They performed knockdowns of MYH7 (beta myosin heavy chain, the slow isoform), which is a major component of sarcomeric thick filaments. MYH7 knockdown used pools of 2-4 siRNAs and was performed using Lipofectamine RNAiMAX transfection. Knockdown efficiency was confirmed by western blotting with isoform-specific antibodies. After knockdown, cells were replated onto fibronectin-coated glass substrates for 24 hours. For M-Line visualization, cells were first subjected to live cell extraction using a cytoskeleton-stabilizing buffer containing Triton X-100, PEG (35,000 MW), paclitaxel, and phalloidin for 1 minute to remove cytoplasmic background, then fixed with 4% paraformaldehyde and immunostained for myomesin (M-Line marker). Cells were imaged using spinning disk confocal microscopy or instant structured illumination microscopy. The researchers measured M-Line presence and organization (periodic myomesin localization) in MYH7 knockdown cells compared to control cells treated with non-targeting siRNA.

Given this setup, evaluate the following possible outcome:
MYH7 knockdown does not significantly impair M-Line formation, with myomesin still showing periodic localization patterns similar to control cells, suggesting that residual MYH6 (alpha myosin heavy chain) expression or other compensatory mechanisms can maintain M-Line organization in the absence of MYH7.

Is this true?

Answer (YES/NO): NO